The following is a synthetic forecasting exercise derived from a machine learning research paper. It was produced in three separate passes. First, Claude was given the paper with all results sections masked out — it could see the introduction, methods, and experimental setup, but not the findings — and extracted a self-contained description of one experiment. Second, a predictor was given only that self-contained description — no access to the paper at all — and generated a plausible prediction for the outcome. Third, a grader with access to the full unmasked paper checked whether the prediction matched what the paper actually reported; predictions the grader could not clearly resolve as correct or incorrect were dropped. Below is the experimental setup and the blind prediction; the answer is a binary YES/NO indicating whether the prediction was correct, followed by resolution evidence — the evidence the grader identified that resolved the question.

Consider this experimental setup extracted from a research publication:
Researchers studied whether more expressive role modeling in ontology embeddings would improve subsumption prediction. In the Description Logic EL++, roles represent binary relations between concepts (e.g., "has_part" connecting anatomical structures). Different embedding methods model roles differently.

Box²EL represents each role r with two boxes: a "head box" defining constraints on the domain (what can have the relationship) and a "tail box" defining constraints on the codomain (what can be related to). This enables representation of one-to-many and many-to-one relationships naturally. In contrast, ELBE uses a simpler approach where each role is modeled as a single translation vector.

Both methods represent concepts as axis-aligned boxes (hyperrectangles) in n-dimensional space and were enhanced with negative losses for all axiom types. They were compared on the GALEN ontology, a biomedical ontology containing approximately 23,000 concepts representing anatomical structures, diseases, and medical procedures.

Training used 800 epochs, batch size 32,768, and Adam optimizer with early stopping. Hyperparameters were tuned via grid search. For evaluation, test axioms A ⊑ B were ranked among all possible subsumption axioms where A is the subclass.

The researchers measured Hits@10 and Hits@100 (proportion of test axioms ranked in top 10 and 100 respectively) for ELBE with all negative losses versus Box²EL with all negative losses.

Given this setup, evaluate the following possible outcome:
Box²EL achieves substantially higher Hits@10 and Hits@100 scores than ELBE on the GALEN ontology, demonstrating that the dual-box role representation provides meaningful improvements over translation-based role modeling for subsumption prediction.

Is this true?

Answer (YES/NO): NO